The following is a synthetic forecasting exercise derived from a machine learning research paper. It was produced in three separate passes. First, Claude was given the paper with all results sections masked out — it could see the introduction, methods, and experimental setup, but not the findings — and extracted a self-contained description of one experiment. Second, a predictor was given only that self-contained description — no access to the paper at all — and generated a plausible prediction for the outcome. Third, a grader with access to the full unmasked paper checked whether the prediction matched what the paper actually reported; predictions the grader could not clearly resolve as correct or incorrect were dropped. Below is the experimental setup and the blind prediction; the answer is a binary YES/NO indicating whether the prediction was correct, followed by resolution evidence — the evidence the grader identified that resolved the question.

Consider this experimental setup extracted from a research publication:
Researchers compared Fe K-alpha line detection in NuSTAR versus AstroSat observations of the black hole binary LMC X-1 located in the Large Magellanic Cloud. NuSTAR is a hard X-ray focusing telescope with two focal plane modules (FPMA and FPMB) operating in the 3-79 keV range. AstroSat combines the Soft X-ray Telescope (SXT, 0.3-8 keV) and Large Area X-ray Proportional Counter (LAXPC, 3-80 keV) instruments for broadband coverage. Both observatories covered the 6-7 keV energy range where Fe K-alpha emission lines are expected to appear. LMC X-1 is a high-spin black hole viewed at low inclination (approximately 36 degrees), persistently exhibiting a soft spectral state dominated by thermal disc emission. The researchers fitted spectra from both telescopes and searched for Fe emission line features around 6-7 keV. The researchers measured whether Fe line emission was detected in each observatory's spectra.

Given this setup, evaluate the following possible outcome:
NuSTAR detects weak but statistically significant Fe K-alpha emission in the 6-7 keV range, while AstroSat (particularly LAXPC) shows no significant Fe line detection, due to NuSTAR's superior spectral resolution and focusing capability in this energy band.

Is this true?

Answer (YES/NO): NO